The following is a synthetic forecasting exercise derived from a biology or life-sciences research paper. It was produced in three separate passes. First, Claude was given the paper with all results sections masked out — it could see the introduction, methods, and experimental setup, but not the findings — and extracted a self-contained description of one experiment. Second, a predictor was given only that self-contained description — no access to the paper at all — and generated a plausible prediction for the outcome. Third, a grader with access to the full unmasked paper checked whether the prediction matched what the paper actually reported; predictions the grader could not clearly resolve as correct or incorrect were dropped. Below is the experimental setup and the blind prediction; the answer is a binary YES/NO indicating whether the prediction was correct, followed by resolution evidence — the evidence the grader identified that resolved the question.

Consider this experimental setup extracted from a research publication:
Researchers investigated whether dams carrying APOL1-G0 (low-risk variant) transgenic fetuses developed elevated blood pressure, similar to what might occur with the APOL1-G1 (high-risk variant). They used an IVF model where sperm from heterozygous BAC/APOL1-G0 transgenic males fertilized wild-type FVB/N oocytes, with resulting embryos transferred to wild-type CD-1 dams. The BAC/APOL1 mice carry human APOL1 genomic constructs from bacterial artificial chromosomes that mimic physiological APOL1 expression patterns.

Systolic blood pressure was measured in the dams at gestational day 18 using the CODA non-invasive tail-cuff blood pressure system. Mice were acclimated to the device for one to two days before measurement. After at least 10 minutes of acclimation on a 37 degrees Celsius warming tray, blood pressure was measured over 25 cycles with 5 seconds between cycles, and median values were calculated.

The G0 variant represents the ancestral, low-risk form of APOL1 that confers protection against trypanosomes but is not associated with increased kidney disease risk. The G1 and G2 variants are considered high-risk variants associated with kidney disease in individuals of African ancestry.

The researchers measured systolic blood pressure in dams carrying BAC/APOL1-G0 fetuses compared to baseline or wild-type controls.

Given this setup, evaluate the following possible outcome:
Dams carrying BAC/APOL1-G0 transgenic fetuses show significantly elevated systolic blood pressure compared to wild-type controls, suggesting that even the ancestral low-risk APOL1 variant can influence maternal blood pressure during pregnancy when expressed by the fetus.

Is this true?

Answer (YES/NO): NO